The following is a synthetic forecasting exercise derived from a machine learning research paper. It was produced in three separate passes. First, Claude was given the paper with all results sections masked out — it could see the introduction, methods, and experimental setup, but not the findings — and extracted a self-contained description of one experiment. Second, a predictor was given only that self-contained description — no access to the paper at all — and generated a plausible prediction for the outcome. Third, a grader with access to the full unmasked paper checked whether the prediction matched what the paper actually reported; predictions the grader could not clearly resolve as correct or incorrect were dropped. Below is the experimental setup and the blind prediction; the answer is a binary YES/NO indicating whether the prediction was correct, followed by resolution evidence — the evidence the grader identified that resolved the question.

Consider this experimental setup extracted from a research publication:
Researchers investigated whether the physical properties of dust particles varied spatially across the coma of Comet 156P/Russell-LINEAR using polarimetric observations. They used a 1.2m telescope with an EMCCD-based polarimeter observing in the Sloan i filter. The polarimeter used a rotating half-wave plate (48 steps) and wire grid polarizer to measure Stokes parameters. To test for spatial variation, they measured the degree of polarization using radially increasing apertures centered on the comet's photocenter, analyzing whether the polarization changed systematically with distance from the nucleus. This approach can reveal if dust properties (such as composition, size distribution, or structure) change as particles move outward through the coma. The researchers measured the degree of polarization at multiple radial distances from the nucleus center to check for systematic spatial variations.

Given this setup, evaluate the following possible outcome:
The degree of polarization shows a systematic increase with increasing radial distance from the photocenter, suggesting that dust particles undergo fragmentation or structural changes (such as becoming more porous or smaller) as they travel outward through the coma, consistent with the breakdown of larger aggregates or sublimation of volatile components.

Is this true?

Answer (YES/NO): NO